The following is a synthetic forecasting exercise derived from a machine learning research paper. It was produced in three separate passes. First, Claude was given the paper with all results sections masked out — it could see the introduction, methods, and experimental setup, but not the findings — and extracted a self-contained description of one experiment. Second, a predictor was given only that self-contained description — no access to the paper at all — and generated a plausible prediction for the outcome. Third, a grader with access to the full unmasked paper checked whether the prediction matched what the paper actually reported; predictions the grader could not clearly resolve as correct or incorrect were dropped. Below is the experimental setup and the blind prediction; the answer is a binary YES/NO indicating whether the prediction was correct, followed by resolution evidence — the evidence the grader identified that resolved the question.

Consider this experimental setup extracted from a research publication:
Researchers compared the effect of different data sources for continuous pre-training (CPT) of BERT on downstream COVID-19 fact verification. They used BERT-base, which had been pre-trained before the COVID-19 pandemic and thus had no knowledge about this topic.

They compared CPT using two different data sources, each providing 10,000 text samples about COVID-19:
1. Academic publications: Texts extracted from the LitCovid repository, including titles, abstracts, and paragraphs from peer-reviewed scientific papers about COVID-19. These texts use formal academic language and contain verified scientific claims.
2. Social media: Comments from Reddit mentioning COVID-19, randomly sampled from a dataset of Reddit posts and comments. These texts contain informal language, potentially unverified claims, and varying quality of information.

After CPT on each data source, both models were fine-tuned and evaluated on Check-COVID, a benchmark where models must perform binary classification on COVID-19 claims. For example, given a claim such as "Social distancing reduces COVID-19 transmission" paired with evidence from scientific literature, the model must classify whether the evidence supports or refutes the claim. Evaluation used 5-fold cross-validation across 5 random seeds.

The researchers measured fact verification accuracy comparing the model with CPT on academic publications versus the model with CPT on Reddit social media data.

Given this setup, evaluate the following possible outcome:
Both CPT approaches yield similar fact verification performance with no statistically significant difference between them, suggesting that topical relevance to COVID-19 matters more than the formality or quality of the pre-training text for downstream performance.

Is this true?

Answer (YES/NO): NO